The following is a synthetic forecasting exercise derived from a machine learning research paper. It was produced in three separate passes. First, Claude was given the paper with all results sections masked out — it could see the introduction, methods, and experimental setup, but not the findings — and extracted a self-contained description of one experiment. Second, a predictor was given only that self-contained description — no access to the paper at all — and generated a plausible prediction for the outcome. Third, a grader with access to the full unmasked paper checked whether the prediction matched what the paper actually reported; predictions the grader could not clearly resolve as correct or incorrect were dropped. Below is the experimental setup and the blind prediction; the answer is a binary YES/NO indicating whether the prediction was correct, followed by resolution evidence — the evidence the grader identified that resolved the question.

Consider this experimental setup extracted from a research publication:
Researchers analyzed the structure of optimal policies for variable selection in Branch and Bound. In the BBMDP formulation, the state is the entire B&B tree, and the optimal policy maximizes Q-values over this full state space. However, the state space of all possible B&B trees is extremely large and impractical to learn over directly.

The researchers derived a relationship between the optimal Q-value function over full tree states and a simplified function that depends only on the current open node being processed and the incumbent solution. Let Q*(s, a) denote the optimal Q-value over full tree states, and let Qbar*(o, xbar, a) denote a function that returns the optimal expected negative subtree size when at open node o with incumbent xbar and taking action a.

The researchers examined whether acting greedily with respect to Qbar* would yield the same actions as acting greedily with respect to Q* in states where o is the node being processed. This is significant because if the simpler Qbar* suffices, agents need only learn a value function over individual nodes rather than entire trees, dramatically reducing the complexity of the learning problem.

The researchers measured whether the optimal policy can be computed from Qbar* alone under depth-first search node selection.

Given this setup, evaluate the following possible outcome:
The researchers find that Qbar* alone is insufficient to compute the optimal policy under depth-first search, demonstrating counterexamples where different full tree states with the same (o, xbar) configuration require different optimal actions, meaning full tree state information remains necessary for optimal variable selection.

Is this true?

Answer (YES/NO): NO